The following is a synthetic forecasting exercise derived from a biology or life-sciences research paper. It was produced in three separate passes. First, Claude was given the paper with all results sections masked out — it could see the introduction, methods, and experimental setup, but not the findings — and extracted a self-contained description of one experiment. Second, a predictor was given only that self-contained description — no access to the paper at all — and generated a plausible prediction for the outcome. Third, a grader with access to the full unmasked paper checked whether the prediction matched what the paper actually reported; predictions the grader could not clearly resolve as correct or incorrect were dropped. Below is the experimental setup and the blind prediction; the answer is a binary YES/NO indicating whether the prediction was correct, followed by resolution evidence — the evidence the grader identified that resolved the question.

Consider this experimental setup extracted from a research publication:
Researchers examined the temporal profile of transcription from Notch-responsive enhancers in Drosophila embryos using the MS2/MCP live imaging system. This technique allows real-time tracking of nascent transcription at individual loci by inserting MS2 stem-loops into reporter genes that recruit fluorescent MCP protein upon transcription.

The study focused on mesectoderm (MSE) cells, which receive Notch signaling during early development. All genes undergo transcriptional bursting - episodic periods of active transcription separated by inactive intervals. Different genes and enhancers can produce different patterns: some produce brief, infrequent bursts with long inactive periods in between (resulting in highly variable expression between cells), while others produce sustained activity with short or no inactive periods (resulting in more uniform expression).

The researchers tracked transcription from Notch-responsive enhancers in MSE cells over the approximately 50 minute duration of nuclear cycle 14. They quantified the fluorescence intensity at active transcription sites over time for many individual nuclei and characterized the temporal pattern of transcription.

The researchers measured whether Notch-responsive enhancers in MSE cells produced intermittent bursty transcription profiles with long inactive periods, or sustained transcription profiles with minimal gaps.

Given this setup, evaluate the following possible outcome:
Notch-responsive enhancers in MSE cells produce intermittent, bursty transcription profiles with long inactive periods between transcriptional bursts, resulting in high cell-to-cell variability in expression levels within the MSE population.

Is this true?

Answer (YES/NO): NO